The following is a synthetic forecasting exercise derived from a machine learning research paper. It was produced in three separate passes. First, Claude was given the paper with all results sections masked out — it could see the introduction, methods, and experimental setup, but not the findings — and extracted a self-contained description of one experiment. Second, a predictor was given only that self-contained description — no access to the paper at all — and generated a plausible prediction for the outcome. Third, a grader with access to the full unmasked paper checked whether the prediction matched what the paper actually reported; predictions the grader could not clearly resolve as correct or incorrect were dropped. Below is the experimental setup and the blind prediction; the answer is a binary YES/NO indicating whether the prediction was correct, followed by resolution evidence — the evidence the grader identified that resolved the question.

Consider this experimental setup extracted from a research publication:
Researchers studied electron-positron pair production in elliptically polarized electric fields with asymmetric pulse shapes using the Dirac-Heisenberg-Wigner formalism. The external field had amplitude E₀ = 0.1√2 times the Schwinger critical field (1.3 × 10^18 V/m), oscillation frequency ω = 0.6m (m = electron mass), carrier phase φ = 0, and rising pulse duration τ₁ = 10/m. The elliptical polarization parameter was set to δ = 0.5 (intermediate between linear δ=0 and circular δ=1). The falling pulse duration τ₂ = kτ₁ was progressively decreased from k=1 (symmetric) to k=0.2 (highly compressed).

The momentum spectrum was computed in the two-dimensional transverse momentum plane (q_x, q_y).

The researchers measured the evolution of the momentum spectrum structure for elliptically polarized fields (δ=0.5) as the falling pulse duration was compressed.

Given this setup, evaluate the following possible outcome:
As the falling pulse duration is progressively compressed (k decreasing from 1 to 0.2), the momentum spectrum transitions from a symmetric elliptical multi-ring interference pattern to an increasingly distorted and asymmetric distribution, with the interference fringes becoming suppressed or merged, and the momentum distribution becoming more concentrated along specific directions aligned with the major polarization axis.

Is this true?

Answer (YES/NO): NO